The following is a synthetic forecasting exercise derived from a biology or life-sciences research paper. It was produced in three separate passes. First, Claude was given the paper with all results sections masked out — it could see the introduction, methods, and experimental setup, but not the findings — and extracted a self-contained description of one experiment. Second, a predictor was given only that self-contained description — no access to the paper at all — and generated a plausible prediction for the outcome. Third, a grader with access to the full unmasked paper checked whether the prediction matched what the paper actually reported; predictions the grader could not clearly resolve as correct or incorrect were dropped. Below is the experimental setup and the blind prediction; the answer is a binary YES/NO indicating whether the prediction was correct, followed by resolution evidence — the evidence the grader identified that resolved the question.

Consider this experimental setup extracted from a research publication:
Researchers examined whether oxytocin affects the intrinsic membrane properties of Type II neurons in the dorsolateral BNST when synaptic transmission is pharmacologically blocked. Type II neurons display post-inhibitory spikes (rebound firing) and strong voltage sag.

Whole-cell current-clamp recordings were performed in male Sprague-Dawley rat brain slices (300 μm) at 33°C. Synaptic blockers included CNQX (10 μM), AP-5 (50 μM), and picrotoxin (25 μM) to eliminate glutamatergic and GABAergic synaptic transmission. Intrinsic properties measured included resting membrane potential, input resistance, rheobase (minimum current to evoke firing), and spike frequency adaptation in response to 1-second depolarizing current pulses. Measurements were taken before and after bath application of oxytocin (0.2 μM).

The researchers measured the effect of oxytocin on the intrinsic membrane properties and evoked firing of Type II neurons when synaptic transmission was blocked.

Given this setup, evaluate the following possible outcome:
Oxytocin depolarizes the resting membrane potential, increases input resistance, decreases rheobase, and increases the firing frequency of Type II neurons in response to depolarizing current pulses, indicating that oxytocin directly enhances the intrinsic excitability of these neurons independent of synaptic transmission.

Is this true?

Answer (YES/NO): NO